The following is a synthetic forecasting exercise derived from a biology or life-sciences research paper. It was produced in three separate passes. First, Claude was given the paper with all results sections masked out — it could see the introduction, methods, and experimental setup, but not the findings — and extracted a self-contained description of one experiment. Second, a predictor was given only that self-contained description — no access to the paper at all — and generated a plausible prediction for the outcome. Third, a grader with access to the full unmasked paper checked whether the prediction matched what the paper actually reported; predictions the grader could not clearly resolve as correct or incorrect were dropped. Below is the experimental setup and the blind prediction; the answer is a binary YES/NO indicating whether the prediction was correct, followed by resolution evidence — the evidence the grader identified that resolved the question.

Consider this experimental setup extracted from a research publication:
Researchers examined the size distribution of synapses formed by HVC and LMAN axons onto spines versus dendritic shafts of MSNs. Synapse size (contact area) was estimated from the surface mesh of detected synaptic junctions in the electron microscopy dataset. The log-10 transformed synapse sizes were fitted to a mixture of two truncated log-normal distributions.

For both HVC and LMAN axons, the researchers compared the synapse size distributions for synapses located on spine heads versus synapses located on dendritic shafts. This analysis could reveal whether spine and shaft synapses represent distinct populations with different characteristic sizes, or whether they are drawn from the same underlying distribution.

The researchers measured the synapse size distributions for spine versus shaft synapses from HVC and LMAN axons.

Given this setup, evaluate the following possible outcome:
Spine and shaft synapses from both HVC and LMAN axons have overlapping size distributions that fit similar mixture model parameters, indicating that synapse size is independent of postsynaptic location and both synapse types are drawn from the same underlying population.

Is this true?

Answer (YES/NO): NO